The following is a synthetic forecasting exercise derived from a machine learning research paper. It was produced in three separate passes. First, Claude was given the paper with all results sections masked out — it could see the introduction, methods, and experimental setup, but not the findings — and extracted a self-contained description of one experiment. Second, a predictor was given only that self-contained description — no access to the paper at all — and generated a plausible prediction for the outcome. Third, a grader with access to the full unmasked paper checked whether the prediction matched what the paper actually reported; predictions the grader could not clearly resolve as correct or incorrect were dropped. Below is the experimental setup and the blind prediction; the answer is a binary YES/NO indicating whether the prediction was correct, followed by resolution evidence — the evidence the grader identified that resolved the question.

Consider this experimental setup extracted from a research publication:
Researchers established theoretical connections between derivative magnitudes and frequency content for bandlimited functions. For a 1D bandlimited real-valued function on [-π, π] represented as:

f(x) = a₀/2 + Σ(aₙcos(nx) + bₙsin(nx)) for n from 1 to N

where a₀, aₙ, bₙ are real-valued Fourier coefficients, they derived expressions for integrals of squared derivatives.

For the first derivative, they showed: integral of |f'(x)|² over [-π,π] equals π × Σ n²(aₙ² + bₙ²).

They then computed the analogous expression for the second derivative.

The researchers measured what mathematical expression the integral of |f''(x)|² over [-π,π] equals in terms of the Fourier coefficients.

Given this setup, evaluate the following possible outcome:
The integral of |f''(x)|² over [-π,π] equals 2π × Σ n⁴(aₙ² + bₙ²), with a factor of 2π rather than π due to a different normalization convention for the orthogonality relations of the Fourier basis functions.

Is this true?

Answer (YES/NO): NO